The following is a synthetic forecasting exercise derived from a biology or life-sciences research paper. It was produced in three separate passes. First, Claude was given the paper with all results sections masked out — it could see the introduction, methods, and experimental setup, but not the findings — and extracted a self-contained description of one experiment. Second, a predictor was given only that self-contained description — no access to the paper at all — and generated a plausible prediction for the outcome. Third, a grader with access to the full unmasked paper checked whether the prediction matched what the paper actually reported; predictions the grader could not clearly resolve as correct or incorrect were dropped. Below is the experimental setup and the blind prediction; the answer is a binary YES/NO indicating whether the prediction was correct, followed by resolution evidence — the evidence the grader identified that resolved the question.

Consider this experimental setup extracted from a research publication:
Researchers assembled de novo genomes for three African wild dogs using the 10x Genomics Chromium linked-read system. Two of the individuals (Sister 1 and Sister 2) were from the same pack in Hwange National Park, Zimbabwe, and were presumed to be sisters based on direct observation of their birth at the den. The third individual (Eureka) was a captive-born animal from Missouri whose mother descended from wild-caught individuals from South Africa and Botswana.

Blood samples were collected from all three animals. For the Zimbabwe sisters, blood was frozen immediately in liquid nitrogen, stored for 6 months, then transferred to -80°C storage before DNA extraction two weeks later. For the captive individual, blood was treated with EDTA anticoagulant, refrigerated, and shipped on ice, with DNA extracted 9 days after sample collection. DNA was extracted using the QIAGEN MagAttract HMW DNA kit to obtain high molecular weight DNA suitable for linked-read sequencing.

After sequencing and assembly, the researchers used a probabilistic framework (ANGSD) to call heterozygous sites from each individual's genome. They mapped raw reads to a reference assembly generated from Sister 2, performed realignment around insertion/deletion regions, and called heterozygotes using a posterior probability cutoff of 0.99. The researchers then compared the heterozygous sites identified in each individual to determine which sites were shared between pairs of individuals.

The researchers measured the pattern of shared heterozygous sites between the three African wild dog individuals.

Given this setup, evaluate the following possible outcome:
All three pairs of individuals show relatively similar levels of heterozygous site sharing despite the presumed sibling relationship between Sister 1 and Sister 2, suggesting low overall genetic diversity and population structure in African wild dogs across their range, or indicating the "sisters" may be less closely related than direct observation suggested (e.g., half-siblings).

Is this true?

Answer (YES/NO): NO